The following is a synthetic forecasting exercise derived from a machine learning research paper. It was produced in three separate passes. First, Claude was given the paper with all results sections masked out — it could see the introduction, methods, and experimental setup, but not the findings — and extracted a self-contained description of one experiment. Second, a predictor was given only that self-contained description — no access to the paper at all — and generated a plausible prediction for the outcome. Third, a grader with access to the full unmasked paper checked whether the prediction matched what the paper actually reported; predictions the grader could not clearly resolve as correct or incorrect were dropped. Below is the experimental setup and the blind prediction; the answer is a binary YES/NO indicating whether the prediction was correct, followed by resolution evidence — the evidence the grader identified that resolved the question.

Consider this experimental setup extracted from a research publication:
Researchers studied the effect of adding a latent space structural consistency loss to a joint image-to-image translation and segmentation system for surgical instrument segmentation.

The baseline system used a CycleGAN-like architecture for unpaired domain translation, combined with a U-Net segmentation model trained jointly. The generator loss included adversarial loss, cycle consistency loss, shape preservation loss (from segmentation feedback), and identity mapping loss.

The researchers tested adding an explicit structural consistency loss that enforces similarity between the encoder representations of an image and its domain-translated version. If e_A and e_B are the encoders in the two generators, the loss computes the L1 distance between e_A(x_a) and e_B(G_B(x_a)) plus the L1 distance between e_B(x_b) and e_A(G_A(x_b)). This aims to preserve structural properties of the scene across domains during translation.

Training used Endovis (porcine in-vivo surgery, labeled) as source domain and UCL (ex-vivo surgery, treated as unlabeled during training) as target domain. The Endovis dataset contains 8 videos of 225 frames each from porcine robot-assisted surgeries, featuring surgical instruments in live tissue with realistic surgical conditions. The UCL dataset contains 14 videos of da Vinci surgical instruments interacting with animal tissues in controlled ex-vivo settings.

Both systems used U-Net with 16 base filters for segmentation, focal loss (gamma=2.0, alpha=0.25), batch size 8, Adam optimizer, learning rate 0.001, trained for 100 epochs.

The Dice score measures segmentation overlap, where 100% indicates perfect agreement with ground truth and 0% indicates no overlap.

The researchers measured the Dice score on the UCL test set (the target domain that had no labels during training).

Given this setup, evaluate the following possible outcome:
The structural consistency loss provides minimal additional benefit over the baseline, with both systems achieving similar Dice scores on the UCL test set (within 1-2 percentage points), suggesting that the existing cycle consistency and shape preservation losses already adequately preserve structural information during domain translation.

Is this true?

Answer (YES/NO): NO